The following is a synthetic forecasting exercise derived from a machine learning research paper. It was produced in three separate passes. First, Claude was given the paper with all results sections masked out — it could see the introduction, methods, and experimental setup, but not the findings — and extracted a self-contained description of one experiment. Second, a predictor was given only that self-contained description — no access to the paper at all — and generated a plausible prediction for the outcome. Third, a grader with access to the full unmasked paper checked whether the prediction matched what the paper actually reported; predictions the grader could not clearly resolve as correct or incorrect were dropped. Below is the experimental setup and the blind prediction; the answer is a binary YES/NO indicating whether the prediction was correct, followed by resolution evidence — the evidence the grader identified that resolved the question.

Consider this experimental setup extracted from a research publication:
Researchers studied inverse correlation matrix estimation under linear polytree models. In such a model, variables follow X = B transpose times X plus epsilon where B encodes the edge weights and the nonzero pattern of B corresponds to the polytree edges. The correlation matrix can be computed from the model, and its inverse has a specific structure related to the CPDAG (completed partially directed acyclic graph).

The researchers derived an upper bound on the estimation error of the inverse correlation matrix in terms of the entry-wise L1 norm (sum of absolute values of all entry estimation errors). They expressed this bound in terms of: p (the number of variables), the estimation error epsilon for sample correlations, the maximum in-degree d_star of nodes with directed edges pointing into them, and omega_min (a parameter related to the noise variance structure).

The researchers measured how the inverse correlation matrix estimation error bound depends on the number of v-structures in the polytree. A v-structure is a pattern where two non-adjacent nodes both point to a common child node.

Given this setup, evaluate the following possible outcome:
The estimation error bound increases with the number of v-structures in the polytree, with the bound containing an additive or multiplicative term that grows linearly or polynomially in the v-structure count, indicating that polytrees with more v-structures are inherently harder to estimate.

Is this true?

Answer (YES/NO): NO